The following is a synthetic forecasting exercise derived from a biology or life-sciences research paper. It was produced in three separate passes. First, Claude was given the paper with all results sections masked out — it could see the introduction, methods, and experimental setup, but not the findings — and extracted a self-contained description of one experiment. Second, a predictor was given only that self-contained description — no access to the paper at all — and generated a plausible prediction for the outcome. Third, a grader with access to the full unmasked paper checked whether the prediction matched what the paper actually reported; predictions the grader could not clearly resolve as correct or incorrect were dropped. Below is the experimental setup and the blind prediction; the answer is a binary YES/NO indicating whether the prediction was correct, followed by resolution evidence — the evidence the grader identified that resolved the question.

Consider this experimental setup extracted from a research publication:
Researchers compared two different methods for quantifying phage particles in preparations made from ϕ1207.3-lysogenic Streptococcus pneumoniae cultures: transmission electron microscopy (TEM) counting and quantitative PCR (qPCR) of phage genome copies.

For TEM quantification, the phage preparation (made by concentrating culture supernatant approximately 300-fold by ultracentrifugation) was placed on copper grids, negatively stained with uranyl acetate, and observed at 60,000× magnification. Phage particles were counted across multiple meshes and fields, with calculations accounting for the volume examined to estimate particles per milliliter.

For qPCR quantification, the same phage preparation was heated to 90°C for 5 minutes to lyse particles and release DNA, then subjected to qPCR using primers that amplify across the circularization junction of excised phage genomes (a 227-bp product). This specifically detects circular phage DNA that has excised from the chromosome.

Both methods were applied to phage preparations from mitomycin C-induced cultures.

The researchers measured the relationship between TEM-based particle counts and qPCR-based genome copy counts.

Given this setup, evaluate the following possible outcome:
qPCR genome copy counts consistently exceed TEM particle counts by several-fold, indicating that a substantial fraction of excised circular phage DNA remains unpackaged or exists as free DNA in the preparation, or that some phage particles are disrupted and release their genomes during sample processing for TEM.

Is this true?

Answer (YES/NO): YES